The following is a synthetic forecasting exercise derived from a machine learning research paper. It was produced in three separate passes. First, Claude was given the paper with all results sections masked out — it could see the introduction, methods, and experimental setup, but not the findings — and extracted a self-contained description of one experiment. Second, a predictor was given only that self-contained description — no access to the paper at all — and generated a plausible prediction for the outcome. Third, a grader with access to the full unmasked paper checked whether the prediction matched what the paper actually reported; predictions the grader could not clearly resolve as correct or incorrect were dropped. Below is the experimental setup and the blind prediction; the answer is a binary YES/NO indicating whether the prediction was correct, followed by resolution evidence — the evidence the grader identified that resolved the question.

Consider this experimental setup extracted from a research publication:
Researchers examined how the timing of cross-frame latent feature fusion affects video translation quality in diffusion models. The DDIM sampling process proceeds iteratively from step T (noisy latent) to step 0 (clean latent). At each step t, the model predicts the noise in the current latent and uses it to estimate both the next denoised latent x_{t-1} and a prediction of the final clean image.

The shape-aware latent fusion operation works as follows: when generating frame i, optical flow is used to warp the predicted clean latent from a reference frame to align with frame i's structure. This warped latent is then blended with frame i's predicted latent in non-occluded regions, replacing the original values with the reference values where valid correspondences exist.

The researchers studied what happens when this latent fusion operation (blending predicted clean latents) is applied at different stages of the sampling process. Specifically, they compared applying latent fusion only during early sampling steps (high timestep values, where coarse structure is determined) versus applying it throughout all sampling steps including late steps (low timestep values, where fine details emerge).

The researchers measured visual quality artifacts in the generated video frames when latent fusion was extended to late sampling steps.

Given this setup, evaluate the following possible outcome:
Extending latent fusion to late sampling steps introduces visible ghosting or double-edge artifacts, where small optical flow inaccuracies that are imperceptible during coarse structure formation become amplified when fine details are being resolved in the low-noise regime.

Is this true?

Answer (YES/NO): NO